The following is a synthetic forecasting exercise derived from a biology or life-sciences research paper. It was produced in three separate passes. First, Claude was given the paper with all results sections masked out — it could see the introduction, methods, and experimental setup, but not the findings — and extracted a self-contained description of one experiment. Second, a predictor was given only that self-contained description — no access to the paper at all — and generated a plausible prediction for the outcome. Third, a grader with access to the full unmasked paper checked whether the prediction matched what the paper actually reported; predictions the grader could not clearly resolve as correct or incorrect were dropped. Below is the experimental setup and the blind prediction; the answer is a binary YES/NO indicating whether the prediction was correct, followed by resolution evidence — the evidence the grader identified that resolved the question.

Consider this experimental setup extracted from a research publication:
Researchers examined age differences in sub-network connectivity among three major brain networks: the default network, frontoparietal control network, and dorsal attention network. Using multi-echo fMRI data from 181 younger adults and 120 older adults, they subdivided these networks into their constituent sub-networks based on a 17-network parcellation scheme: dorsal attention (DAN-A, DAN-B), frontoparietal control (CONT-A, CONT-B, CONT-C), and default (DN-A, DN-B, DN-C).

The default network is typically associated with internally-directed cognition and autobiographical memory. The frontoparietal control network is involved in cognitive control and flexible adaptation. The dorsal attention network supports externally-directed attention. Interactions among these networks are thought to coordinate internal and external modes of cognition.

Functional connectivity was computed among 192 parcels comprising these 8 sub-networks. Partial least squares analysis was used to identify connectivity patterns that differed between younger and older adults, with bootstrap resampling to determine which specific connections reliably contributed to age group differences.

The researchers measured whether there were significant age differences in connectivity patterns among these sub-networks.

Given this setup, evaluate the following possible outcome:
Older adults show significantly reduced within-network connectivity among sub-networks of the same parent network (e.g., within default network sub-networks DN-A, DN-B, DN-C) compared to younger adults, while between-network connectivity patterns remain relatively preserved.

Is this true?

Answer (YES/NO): NO